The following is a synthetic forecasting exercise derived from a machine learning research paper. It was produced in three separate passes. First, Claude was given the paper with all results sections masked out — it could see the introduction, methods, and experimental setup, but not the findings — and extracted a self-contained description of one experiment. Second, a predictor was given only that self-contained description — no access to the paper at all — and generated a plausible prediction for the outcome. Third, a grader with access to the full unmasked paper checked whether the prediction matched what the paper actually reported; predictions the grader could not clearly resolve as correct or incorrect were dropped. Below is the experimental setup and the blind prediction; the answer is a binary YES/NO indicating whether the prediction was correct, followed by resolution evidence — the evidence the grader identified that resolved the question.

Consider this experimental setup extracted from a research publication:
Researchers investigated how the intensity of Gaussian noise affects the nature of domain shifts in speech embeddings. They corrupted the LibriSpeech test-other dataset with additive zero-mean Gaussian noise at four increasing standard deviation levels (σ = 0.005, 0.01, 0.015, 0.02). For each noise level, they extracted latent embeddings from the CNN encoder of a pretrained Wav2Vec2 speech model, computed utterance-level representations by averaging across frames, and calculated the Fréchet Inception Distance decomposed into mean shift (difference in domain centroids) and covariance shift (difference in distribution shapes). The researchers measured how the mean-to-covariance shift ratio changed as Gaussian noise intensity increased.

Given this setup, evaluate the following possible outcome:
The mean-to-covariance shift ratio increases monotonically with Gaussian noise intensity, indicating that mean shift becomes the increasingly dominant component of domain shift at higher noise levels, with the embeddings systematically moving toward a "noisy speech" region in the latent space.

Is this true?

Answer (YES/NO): NO